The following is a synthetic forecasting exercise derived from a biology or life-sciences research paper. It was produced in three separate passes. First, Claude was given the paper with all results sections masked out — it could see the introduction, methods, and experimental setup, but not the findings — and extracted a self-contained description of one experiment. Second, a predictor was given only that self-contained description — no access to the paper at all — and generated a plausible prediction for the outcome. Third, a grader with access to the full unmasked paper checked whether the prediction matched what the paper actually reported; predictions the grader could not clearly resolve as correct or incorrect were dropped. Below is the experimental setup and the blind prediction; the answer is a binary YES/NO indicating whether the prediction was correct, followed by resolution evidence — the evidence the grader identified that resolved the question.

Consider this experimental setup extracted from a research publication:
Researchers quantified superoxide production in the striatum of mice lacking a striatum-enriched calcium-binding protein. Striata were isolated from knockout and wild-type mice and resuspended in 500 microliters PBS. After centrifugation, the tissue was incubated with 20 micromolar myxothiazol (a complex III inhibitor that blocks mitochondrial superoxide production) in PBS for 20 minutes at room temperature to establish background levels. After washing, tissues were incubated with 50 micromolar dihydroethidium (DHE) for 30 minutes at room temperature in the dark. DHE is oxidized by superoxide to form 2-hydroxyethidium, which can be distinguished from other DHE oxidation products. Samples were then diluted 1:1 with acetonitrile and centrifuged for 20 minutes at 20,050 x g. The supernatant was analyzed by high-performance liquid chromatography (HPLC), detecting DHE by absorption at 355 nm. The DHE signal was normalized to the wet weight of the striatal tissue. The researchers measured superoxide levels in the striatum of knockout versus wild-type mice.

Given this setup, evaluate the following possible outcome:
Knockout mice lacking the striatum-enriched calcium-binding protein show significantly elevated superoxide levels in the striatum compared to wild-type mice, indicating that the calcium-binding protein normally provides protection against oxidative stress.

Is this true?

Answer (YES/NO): YES